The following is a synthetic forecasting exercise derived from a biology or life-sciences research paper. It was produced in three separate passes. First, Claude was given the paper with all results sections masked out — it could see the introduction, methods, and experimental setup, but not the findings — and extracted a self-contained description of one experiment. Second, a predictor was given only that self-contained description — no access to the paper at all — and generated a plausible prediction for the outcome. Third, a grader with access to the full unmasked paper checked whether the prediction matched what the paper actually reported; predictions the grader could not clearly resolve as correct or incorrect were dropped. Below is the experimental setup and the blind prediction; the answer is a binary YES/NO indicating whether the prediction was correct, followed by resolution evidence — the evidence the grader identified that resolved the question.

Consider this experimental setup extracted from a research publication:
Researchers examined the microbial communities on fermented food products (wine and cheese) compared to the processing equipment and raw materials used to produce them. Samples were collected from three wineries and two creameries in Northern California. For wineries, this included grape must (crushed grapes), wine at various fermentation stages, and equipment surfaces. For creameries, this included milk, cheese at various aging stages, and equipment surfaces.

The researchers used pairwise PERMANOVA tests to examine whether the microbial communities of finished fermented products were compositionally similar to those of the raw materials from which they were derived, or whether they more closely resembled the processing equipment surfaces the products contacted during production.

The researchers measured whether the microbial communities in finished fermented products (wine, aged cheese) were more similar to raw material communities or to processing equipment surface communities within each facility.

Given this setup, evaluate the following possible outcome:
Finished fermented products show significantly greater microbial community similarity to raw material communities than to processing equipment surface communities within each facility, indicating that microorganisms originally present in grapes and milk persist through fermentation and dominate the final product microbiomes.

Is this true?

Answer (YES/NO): NO